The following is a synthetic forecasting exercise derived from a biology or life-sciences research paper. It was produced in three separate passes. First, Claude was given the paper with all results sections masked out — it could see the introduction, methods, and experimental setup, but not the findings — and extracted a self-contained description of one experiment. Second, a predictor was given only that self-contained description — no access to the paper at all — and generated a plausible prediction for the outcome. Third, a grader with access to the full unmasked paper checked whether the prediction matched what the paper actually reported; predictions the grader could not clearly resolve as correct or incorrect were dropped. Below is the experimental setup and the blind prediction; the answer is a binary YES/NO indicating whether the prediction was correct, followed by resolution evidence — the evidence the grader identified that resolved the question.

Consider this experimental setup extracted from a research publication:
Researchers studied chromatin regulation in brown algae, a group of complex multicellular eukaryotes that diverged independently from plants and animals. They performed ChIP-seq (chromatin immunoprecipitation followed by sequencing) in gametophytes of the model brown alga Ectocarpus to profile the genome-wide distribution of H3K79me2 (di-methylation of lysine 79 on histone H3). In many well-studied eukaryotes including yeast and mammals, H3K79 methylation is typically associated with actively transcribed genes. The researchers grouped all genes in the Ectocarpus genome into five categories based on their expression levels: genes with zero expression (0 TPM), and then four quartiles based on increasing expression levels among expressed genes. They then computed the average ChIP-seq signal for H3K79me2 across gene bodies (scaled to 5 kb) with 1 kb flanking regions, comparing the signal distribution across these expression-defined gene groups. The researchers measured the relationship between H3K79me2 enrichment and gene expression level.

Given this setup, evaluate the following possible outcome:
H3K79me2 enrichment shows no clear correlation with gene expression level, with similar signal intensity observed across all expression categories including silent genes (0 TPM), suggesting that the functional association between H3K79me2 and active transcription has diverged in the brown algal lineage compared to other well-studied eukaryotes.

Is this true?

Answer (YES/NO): NO